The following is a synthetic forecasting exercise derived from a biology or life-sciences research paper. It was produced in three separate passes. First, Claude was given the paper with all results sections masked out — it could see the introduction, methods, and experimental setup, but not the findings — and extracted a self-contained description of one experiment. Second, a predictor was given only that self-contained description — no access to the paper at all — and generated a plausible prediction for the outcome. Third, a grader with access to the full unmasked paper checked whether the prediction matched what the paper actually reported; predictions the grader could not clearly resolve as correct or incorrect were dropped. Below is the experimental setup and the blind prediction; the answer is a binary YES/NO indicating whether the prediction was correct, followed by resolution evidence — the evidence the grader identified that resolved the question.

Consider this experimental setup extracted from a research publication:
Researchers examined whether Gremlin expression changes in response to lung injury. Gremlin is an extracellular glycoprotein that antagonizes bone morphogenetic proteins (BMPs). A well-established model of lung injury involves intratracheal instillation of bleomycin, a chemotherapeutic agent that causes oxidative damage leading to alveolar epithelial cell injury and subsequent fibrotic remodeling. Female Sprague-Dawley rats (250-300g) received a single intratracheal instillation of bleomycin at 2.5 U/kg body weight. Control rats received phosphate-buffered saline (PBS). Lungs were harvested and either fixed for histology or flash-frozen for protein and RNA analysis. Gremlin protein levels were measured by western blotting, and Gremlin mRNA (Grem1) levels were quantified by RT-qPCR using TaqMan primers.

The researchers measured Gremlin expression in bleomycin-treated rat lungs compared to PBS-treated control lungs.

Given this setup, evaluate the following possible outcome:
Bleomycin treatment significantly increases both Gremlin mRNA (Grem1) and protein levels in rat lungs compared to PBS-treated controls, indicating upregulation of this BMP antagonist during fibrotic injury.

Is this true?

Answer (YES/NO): NO